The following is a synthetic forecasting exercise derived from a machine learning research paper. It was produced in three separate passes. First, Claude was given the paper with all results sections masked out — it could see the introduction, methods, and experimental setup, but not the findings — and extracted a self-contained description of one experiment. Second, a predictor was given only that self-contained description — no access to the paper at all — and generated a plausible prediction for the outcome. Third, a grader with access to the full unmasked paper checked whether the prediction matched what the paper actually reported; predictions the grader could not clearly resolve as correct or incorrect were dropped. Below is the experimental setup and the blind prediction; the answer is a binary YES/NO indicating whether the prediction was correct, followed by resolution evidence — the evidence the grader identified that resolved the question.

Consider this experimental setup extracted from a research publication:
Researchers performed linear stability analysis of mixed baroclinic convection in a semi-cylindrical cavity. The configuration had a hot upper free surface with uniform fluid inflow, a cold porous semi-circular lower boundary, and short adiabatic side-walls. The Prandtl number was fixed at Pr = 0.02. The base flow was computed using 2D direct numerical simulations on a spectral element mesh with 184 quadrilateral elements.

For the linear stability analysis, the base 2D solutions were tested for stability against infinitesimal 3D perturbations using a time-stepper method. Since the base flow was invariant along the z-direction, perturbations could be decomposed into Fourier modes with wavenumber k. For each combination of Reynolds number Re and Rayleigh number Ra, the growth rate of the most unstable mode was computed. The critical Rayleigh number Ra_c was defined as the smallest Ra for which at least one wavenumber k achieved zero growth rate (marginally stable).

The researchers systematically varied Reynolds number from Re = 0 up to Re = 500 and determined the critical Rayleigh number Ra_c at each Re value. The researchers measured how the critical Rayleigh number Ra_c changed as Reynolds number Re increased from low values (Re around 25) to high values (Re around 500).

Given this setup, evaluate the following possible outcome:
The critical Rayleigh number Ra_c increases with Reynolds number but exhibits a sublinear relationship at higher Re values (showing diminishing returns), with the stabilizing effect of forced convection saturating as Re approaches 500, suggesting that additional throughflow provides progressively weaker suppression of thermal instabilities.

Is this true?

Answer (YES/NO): NO